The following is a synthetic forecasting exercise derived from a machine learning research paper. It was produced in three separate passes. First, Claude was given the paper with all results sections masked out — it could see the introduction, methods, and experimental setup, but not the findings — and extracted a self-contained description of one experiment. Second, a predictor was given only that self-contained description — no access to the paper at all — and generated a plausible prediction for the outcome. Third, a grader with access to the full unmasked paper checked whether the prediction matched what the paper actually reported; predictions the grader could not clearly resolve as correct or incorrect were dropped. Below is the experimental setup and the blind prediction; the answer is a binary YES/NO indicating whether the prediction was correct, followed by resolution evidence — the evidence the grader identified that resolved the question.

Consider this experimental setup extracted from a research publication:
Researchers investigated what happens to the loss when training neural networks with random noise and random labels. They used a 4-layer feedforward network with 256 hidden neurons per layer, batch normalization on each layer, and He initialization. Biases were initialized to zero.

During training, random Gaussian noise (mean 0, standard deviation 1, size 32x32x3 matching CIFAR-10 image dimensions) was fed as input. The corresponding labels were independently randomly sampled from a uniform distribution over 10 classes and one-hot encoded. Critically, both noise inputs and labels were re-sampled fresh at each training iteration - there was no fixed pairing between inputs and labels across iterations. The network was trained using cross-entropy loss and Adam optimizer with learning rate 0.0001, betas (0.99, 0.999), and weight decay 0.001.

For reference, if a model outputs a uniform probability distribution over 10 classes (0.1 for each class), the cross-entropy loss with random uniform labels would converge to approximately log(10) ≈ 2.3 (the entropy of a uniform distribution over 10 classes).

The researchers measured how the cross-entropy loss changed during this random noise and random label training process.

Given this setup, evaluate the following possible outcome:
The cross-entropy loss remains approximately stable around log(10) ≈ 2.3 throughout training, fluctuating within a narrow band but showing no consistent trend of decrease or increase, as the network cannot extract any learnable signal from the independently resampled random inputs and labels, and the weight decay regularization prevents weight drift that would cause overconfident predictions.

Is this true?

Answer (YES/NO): NO